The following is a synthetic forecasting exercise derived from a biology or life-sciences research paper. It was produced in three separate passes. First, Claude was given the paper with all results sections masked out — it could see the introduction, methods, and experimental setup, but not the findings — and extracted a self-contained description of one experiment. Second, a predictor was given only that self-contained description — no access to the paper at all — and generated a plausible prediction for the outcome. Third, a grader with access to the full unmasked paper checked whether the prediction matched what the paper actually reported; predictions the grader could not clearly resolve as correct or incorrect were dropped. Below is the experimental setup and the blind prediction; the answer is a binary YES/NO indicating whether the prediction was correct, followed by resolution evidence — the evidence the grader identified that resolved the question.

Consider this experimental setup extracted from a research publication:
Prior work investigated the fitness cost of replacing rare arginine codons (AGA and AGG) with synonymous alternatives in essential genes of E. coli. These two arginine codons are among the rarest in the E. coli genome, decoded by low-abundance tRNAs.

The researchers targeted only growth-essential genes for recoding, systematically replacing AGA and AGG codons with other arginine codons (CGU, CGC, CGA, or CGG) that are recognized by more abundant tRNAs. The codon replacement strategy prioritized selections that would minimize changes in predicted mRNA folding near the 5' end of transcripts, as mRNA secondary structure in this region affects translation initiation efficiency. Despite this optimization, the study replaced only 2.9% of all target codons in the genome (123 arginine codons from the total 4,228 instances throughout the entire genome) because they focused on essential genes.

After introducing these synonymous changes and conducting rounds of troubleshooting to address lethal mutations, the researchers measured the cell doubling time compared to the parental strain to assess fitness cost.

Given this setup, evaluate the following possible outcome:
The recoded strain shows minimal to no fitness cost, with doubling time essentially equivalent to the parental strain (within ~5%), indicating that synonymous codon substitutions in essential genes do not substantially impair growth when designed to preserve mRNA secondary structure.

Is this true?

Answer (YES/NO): NO